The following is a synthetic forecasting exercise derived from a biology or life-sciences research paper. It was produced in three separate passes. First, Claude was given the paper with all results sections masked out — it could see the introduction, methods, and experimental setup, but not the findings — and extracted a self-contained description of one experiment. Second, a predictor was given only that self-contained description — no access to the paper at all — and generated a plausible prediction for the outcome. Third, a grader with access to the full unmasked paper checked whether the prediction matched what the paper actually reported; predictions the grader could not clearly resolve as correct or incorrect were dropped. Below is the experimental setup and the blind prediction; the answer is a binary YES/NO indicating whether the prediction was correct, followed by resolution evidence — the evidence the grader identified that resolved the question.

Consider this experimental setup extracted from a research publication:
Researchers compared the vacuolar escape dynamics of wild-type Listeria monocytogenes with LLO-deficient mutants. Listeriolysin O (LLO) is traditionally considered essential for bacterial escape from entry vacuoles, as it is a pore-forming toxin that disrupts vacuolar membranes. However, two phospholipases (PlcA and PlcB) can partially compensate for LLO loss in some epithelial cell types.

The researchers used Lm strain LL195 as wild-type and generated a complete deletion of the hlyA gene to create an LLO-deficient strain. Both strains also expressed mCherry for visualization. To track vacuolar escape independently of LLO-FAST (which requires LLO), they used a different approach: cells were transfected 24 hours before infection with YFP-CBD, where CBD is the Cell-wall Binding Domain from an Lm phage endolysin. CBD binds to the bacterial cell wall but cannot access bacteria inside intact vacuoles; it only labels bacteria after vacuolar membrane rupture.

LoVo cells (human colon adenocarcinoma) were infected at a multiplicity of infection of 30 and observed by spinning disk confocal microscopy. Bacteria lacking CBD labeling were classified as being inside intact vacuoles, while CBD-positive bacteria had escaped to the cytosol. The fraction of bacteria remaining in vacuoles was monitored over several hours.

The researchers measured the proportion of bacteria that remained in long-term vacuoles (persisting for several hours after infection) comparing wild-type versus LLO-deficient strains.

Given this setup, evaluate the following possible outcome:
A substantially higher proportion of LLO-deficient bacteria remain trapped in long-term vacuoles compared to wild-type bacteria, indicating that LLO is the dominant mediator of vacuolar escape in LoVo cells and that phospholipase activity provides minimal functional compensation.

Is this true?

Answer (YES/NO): NO